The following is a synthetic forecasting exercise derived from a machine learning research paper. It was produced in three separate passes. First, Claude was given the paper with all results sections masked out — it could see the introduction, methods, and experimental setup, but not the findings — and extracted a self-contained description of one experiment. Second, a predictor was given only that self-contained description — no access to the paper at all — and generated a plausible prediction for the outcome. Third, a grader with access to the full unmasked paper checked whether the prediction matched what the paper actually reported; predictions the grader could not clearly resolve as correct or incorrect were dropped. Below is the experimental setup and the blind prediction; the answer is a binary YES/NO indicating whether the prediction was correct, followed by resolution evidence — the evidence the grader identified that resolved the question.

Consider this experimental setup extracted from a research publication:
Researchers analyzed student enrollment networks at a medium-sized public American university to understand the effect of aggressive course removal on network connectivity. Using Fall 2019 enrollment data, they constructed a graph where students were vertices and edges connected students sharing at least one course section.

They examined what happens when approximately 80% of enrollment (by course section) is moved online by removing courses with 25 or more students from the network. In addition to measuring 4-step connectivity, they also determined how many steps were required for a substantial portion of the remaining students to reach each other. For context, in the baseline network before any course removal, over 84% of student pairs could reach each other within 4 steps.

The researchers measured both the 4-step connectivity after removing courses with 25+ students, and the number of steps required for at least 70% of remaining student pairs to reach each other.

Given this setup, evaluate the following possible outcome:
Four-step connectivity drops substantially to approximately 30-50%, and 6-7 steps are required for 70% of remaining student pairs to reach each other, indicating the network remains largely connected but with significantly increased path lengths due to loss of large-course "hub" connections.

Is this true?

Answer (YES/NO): NO